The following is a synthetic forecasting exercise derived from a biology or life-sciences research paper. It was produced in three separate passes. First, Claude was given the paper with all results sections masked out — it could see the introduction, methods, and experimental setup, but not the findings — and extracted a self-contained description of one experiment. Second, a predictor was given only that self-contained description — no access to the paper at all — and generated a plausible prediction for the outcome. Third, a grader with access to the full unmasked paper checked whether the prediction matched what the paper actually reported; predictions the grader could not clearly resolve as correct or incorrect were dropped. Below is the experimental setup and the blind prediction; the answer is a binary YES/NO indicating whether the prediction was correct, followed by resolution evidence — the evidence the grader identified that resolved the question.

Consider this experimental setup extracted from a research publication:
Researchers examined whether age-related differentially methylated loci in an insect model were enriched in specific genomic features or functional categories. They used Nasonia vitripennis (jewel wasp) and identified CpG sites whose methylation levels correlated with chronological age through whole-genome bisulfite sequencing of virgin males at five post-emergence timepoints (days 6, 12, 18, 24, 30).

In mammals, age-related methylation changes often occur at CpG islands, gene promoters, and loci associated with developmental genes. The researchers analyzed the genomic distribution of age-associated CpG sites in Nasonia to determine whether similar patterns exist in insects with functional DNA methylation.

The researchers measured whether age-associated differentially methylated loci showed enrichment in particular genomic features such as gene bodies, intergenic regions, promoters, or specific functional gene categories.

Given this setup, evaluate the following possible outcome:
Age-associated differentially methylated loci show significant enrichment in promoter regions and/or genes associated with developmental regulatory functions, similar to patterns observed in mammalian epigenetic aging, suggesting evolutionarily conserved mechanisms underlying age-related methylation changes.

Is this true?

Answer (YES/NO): YES